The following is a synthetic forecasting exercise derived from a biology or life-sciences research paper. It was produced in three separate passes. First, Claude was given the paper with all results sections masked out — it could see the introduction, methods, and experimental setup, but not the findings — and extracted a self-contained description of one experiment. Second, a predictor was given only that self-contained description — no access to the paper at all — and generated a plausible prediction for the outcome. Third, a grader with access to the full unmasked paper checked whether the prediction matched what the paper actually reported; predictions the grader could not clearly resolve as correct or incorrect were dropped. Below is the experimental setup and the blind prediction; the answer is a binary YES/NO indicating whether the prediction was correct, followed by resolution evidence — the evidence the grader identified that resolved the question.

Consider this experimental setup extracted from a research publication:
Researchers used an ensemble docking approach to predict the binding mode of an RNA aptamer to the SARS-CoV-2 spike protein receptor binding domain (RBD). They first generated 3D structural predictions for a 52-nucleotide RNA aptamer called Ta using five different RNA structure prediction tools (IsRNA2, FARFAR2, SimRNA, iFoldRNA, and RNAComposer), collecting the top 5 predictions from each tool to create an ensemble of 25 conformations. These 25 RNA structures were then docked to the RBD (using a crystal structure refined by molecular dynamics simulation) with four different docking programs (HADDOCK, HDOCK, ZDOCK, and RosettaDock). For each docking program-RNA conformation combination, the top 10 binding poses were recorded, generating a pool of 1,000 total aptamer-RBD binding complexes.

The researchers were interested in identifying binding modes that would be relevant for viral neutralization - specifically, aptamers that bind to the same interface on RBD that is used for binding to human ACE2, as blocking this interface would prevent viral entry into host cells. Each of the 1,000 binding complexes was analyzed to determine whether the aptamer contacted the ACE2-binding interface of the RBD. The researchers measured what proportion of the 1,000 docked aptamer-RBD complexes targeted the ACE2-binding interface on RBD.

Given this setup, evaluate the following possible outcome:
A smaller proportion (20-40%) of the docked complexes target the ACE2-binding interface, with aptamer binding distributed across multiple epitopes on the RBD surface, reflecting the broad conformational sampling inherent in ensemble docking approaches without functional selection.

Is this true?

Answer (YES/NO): NO